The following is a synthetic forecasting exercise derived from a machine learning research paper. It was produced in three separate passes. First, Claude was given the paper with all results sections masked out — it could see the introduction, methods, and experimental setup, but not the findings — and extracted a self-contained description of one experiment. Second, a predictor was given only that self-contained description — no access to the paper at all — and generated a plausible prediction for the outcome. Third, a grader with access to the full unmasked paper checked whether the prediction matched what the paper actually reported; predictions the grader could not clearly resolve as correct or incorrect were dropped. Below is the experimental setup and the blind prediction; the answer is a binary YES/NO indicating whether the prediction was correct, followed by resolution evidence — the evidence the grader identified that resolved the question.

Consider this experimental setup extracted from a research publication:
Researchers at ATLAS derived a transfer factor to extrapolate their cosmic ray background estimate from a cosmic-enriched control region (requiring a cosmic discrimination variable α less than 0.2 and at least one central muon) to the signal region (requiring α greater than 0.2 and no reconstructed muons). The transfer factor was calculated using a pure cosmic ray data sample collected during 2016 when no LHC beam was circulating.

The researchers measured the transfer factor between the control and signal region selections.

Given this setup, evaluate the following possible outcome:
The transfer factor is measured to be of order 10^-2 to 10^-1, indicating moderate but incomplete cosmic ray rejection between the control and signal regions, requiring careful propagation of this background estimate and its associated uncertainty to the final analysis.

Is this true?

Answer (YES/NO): YES